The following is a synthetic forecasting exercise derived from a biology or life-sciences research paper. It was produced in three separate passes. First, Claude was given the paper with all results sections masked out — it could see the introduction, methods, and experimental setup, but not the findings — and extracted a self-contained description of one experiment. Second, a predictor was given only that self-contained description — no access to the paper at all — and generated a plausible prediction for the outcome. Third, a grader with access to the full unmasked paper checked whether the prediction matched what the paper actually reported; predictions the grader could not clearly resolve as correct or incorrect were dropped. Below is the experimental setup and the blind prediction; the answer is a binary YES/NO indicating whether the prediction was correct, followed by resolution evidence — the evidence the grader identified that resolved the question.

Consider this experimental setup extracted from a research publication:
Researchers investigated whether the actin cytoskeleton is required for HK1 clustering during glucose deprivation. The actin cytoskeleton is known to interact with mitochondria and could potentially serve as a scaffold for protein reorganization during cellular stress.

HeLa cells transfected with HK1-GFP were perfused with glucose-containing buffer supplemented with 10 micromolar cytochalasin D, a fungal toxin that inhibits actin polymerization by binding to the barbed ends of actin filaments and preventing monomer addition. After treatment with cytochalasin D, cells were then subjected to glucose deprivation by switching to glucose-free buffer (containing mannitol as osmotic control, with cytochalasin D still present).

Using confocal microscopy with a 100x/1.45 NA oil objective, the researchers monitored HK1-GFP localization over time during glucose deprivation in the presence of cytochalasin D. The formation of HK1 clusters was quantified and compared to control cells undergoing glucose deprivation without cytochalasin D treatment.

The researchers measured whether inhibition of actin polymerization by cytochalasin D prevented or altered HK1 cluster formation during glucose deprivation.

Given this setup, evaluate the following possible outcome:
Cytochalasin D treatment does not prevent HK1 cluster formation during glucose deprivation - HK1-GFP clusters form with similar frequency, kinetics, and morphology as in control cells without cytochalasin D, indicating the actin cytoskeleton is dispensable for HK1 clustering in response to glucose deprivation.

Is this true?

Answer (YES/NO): YES